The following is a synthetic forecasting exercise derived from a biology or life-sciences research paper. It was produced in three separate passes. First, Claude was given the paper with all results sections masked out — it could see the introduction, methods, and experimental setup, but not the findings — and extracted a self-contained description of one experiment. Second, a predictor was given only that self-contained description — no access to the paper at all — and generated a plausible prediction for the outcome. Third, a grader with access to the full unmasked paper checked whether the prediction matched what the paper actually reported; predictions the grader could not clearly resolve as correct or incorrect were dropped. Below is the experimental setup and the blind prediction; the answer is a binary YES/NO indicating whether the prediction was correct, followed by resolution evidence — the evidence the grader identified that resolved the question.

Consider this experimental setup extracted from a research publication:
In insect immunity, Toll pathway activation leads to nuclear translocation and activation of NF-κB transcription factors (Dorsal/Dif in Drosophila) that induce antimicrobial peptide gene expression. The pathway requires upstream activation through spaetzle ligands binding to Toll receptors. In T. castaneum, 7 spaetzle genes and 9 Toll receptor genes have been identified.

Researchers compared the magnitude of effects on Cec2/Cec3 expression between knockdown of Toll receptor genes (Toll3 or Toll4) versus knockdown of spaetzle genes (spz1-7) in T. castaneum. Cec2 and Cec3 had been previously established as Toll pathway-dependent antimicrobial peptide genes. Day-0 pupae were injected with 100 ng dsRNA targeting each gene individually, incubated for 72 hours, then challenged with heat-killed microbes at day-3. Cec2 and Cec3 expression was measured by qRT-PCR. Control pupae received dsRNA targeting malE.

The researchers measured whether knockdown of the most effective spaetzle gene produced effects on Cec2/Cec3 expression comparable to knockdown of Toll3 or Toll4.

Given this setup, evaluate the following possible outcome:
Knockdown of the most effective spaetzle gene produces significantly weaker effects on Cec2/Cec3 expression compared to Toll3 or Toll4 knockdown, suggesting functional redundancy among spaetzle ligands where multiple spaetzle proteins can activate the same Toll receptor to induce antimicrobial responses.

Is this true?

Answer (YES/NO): NO